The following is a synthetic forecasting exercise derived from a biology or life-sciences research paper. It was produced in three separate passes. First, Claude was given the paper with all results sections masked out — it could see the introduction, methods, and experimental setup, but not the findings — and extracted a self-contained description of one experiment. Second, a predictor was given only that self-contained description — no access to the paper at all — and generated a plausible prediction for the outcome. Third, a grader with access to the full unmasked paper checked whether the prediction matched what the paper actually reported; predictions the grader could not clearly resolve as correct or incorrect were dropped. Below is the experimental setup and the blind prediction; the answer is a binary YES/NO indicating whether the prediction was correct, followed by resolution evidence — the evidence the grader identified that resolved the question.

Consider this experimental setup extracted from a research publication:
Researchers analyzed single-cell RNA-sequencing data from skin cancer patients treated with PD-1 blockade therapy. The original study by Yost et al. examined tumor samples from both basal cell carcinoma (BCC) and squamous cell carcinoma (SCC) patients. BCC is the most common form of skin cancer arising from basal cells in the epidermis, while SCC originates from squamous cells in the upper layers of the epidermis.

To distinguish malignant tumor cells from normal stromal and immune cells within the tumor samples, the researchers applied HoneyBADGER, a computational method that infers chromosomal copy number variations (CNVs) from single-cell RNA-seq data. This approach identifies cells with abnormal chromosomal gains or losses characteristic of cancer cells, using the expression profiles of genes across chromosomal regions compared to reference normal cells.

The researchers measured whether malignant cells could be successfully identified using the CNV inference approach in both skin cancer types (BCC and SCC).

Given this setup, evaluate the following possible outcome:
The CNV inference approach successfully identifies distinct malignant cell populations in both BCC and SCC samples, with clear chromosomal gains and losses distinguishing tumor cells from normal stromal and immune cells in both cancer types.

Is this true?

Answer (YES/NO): NO